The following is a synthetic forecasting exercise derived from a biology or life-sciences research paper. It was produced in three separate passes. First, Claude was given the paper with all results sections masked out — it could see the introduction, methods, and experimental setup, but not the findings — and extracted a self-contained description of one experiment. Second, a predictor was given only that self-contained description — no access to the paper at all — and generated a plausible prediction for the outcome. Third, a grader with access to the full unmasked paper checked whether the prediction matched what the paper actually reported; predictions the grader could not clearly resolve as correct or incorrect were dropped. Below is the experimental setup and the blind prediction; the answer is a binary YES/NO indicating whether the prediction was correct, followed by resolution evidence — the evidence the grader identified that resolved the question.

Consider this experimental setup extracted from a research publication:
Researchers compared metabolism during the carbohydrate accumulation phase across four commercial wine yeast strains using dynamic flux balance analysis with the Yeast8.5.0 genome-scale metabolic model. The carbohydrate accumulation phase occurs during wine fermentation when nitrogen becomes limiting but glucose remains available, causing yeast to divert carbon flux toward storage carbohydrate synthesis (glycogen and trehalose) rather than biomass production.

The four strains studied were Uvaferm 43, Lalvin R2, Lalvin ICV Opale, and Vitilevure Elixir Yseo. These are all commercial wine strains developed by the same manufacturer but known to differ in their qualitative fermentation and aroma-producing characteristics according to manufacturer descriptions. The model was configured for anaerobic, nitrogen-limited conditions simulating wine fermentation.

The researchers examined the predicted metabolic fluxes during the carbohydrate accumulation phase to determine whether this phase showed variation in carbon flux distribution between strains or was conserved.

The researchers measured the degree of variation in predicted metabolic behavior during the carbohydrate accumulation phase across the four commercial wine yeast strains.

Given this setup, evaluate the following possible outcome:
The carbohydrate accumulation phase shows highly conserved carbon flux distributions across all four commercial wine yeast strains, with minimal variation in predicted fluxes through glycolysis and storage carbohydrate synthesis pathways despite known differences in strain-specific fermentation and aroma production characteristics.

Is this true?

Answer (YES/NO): NO